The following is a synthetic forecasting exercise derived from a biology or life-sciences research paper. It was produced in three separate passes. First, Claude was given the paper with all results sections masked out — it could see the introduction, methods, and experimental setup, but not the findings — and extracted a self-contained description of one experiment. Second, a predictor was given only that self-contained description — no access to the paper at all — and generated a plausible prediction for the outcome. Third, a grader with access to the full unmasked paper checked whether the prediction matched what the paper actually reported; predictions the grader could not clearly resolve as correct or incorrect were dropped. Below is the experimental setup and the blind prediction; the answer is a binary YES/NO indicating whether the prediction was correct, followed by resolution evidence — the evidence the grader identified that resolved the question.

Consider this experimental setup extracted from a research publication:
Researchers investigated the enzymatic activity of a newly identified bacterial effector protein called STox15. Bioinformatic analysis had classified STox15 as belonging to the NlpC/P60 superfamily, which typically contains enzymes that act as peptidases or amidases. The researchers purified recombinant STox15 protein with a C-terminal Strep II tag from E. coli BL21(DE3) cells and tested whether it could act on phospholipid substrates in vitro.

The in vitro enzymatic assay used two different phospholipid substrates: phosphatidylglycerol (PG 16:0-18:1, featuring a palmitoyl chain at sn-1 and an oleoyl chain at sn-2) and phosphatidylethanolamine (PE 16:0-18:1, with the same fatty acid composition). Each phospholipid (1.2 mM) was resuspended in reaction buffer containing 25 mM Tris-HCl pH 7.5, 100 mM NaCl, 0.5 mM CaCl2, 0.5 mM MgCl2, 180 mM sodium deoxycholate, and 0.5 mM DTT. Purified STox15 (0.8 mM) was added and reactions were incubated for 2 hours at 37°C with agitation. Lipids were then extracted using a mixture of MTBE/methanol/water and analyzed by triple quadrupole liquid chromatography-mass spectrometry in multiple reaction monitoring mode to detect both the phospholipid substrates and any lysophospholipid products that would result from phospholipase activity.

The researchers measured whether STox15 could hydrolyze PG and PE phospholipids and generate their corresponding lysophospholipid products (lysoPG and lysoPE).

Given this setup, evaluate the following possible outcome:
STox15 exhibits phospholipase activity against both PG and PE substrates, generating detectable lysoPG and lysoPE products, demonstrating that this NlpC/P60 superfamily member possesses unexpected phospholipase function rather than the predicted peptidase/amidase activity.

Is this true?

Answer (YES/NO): YES